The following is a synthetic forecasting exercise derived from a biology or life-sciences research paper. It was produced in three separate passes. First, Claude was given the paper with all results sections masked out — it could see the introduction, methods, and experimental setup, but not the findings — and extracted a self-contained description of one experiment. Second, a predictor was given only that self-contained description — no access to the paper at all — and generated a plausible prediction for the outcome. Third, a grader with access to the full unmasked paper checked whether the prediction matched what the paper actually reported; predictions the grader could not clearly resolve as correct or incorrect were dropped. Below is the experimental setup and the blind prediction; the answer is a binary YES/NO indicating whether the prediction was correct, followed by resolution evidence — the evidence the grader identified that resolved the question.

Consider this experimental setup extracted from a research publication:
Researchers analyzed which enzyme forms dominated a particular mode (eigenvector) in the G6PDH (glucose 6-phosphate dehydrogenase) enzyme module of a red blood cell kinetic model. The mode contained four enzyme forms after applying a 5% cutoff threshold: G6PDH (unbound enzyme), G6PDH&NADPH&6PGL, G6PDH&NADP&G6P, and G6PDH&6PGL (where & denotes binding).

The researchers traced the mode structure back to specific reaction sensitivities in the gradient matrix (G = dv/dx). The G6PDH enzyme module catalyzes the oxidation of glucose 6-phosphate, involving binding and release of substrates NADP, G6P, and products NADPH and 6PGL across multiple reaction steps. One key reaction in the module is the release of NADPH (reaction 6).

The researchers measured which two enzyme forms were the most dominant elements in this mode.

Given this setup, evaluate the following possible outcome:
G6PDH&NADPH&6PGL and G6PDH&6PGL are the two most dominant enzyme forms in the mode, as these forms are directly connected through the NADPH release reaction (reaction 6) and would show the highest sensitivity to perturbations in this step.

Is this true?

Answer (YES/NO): YES